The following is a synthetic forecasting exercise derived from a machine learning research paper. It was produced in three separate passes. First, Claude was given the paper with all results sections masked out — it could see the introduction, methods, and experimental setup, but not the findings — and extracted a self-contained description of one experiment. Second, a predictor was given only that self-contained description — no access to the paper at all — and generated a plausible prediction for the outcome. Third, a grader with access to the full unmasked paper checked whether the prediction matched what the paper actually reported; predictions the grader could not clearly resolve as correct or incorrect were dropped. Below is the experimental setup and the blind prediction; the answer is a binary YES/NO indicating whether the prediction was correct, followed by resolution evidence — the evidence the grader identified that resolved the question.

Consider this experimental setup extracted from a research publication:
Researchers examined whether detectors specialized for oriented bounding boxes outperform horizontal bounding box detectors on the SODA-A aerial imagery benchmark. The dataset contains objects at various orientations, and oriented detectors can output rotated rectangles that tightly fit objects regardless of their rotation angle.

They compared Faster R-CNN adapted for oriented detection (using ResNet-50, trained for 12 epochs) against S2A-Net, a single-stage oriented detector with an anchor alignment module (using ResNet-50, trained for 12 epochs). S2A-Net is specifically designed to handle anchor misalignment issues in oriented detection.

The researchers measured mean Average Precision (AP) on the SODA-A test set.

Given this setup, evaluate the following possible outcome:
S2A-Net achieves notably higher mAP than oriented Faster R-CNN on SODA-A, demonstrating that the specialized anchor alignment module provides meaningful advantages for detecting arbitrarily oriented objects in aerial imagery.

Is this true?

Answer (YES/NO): NO